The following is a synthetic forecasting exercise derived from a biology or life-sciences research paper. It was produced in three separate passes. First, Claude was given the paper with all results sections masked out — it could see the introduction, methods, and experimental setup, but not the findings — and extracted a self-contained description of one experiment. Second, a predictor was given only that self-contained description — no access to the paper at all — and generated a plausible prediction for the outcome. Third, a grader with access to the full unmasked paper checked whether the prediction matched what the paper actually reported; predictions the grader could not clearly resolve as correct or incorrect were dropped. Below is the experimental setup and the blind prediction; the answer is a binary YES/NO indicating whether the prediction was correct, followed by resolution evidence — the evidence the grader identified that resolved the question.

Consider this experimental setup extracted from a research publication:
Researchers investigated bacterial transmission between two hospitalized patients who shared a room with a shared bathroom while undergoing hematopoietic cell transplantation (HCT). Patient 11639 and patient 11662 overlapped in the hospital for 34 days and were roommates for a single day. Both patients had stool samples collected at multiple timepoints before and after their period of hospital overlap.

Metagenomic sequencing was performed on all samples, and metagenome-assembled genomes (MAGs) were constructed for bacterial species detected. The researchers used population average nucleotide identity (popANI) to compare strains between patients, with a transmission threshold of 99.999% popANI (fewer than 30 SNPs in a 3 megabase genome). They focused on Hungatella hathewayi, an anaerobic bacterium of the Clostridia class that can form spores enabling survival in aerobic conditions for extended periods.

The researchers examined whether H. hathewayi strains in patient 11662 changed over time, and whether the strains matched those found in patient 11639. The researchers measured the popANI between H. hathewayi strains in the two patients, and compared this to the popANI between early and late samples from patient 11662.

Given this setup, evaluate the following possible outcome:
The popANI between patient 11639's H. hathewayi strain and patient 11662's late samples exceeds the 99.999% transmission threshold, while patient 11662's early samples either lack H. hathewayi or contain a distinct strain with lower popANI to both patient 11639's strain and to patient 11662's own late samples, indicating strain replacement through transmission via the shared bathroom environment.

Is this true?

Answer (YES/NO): YES